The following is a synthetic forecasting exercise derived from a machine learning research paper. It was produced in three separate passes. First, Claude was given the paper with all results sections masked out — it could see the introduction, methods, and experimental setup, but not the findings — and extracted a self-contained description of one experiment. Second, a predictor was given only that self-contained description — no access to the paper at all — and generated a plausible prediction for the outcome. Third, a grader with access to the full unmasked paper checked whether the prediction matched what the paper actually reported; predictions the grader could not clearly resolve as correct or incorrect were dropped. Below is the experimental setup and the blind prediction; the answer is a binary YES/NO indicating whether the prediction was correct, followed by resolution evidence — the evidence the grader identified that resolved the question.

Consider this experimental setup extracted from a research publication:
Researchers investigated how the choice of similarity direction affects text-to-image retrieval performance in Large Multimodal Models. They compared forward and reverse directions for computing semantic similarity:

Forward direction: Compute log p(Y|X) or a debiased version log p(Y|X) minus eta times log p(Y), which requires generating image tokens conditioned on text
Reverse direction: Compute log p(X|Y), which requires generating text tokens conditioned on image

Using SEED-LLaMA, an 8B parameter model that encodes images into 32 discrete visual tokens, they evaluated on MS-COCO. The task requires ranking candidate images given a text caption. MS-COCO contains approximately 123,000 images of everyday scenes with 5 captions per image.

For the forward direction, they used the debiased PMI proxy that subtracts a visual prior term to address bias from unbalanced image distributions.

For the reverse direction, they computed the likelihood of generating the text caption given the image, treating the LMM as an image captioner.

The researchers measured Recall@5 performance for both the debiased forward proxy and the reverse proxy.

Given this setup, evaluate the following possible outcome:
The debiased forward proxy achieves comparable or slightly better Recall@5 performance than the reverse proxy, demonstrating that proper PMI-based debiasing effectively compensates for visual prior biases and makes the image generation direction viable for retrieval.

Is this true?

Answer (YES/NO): NO